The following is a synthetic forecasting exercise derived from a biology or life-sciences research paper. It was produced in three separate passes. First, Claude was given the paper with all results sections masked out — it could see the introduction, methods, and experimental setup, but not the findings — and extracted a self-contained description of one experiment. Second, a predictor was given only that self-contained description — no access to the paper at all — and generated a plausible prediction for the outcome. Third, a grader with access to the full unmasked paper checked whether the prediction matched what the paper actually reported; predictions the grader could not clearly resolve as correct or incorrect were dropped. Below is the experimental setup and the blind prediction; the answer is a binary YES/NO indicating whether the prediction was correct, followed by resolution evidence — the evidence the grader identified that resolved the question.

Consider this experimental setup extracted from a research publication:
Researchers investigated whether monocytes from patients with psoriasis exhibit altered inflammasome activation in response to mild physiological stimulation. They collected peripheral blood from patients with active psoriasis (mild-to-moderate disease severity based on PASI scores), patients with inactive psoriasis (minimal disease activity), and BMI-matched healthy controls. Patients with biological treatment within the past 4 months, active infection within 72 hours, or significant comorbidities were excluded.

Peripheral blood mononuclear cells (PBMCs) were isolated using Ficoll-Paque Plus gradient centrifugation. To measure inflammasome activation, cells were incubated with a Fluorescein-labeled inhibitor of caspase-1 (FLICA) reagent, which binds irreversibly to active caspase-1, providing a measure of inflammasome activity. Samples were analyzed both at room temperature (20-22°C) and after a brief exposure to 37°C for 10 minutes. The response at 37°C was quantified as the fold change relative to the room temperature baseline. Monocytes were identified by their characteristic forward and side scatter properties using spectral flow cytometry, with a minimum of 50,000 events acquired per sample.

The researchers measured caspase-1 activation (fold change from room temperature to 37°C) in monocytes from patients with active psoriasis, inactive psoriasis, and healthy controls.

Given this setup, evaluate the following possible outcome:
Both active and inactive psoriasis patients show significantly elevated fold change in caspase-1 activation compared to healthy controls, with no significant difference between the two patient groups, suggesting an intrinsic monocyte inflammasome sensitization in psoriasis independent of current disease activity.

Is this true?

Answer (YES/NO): NO